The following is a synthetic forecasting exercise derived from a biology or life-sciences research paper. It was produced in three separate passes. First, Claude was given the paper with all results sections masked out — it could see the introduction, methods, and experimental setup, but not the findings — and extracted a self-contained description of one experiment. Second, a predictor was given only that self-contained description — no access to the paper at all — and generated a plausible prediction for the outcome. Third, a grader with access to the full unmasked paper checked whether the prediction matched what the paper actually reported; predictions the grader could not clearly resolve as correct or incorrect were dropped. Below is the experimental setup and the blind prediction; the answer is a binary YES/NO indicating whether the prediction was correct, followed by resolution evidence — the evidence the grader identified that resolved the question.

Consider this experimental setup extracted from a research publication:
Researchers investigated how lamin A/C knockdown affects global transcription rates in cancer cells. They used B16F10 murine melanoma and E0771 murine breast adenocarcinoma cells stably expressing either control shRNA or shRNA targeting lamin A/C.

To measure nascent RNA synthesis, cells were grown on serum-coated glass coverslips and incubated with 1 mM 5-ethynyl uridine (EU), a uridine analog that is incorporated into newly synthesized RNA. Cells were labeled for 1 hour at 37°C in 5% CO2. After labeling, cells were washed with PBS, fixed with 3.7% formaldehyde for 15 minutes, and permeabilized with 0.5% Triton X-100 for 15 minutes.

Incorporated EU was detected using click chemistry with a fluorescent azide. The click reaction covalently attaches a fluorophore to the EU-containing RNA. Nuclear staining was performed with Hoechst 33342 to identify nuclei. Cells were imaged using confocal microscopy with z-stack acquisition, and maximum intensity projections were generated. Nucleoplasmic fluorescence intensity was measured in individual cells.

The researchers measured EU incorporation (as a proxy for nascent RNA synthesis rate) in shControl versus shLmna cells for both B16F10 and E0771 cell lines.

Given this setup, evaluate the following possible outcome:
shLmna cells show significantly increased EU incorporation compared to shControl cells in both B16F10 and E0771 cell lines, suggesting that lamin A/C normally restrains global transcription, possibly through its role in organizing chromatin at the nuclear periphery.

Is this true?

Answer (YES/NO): NO